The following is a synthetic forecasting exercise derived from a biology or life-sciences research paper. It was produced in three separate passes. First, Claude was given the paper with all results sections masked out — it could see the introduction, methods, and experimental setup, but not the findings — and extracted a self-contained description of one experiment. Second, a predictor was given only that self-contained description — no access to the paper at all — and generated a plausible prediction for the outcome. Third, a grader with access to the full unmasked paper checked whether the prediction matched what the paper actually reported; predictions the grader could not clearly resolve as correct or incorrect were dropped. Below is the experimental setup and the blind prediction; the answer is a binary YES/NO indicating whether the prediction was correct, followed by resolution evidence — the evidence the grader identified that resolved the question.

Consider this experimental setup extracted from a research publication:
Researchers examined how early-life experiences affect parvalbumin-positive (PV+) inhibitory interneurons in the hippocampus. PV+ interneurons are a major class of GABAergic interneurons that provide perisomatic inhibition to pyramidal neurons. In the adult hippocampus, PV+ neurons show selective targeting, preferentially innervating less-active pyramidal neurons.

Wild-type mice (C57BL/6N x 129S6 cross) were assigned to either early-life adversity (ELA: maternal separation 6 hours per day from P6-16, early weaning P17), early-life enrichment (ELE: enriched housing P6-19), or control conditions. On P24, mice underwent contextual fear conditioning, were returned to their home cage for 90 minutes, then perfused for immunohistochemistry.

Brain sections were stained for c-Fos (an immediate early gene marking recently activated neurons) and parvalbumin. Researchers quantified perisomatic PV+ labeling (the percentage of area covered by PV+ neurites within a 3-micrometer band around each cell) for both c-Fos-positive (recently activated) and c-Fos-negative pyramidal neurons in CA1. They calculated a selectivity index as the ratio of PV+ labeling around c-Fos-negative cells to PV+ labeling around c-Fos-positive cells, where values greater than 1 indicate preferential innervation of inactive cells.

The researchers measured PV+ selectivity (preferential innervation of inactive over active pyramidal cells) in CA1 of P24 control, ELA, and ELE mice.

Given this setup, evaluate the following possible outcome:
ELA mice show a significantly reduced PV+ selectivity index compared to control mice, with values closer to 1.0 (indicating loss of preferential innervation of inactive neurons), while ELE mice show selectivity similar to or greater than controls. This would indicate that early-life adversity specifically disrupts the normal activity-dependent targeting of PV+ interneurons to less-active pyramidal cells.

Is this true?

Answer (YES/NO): YES